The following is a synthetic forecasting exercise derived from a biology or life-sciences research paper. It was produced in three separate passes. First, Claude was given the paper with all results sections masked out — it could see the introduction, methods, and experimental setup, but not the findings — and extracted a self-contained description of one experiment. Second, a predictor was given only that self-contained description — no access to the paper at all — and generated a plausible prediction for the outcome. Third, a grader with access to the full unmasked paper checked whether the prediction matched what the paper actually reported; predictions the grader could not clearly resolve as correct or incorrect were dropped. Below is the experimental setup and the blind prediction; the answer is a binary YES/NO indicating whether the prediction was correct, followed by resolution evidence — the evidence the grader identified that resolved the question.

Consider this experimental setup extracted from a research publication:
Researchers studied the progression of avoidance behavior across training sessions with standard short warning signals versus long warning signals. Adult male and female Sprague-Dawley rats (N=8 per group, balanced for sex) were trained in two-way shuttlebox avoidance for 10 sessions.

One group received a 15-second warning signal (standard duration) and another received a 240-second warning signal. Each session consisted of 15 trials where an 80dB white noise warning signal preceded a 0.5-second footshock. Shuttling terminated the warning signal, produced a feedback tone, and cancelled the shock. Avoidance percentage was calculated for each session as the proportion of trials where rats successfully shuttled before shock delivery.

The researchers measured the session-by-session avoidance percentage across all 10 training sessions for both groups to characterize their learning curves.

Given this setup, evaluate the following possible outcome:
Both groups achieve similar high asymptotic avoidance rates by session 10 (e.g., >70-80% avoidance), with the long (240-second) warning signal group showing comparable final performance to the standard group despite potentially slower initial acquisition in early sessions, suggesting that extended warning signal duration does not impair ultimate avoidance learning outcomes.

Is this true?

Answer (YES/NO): NO